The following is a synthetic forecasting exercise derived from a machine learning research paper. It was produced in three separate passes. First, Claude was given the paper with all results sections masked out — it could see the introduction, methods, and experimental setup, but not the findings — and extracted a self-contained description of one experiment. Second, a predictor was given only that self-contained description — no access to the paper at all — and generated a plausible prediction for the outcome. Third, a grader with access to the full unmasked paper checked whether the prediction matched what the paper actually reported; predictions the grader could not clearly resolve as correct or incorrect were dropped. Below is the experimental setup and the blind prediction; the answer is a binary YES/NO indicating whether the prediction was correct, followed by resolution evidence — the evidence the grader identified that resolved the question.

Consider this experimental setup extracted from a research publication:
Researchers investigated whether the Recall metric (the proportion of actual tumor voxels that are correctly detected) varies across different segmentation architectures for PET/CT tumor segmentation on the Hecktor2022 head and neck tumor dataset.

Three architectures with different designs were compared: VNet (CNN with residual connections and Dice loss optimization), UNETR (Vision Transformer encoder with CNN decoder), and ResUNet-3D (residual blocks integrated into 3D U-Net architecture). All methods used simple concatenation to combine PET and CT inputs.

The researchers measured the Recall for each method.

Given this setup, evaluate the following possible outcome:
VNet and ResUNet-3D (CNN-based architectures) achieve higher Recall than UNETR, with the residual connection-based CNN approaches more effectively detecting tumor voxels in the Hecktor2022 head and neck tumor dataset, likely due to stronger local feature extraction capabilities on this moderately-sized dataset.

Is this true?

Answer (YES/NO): NO